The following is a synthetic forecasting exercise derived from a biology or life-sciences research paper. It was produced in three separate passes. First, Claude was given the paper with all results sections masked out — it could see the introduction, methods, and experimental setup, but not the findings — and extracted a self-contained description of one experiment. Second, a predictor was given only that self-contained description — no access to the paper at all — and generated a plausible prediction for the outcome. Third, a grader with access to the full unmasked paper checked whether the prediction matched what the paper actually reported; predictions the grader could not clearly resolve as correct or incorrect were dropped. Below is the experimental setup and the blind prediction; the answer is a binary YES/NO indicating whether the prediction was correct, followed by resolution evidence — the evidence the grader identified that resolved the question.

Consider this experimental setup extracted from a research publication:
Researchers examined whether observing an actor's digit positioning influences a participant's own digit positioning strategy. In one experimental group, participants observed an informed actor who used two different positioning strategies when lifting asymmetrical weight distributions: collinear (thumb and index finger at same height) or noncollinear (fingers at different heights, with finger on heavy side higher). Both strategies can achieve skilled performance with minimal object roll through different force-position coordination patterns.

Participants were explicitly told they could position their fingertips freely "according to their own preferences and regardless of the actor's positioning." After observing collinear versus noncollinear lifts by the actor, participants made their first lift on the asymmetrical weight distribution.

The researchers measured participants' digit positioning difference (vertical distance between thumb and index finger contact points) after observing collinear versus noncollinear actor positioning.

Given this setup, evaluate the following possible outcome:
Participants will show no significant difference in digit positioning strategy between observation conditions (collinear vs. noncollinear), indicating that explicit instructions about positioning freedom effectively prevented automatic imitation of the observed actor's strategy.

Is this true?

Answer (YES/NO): NO